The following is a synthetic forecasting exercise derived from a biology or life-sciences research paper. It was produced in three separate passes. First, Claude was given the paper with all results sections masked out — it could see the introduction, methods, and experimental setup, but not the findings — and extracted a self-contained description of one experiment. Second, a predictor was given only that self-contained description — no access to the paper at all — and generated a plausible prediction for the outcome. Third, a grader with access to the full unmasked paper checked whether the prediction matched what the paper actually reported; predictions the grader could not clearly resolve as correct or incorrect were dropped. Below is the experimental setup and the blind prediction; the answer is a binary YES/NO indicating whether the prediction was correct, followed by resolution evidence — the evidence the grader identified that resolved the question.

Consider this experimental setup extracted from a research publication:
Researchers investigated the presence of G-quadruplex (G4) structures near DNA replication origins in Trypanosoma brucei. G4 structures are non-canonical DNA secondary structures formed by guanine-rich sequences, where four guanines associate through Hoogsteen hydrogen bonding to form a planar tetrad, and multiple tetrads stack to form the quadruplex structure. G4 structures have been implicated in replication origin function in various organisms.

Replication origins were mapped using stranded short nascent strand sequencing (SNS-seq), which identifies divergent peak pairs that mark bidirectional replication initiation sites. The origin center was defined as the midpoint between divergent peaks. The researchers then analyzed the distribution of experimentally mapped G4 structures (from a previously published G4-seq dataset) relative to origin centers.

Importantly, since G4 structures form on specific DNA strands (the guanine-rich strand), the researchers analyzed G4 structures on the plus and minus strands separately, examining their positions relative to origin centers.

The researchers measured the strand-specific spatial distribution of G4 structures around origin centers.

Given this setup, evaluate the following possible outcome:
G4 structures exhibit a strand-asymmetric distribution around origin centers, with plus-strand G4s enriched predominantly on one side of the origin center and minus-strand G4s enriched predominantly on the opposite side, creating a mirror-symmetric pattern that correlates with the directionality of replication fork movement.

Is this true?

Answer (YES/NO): YES